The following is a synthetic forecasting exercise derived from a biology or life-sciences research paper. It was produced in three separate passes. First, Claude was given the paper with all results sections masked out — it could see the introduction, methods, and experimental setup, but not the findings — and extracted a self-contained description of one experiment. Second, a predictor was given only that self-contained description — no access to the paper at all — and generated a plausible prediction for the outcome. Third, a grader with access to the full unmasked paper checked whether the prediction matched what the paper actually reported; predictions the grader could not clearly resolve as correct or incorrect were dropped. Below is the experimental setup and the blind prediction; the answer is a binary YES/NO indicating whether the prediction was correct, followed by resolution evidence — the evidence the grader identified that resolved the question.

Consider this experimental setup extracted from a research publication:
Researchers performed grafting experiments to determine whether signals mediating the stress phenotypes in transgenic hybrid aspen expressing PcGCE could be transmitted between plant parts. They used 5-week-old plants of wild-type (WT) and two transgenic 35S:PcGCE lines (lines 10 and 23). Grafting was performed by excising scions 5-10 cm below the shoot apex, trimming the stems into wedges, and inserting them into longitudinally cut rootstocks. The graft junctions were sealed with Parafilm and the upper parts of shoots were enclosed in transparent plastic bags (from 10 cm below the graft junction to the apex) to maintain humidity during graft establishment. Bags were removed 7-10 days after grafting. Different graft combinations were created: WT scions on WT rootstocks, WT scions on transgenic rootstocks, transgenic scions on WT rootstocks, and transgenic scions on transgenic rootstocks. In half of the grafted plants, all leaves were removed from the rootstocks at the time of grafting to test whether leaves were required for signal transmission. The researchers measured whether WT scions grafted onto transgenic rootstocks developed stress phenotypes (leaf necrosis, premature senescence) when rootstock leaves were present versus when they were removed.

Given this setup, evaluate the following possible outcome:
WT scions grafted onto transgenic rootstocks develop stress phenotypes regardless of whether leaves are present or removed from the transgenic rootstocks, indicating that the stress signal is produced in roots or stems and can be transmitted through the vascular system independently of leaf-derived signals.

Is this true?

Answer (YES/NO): NO